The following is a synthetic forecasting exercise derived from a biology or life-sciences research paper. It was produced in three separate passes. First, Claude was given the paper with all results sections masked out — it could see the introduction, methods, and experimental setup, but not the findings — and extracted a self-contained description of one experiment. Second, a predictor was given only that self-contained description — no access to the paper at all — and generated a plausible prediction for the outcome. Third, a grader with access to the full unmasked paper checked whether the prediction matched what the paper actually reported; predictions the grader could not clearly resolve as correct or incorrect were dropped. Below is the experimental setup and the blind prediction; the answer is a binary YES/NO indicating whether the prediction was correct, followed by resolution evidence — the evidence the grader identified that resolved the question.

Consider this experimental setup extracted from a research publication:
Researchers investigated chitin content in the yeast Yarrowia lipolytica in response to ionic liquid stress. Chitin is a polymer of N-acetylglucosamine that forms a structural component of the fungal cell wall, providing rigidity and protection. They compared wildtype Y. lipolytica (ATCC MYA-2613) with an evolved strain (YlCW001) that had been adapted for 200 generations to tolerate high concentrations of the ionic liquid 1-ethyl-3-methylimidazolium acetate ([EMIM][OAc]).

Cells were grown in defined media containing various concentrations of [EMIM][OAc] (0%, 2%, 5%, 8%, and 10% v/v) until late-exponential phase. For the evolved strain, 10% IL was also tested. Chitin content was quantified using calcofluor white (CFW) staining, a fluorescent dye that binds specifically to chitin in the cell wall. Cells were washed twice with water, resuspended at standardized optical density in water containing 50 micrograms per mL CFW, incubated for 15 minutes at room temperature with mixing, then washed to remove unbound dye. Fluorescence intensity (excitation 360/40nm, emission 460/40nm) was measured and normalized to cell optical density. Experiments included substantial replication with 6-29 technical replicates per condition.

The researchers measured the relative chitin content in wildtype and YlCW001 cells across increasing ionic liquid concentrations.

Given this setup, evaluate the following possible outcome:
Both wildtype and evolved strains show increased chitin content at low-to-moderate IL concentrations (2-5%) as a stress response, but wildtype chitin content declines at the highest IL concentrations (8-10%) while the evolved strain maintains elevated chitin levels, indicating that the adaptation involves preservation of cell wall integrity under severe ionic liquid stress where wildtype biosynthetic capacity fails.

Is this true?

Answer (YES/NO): NO